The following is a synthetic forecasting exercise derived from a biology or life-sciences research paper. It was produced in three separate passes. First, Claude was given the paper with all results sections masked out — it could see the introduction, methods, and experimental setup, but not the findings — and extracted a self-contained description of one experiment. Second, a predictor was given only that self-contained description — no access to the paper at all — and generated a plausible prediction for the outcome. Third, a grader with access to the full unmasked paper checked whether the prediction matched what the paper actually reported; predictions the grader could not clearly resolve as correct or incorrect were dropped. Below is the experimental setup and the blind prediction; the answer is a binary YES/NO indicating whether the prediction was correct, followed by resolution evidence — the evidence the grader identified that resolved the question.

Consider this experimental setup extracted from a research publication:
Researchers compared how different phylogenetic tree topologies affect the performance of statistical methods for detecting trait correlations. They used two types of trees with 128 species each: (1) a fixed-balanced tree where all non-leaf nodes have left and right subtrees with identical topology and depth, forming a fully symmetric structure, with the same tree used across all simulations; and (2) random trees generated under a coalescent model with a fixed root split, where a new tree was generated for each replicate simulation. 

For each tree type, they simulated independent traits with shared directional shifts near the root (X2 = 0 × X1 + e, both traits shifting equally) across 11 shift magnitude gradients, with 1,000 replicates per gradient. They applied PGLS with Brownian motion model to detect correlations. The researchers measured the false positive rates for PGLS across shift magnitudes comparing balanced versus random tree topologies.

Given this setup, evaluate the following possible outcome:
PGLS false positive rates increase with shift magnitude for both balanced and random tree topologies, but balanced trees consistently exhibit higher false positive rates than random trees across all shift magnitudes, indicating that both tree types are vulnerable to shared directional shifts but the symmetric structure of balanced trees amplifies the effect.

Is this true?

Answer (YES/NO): NO